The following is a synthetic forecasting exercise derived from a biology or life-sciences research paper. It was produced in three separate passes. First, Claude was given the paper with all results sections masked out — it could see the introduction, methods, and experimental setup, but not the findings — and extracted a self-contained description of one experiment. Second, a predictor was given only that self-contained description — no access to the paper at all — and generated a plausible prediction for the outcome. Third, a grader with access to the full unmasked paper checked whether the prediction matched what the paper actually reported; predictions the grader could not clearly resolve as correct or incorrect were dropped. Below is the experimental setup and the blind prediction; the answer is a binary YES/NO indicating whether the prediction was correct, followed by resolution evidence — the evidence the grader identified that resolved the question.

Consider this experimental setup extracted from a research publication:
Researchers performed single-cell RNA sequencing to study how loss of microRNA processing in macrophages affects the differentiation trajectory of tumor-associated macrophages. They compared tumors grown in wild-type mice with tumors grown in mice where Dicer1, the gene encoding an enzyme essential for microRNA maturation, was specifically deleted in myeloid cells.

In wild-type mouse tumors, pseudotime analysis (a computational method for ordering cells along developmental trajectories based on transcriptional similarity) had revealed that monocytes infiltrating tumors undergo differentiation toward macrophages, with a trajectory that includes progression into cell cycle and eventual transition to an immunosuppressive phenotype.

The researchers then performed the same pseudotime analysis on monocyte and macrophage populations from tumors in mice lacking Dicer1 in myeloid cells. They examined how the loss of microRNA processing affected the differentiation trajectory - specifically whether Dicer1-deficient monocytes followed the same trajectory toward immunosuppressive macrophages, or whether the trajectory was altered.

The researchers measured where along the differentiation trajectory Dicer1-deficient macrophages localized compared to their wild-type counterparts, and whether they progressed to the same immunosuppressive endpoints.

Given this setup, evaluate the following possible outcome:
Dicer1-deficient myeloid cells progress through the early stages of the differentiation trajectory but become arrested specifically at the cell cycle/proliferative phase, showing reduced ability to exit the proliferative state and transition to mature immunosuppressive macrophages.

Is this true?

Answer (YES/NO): NO